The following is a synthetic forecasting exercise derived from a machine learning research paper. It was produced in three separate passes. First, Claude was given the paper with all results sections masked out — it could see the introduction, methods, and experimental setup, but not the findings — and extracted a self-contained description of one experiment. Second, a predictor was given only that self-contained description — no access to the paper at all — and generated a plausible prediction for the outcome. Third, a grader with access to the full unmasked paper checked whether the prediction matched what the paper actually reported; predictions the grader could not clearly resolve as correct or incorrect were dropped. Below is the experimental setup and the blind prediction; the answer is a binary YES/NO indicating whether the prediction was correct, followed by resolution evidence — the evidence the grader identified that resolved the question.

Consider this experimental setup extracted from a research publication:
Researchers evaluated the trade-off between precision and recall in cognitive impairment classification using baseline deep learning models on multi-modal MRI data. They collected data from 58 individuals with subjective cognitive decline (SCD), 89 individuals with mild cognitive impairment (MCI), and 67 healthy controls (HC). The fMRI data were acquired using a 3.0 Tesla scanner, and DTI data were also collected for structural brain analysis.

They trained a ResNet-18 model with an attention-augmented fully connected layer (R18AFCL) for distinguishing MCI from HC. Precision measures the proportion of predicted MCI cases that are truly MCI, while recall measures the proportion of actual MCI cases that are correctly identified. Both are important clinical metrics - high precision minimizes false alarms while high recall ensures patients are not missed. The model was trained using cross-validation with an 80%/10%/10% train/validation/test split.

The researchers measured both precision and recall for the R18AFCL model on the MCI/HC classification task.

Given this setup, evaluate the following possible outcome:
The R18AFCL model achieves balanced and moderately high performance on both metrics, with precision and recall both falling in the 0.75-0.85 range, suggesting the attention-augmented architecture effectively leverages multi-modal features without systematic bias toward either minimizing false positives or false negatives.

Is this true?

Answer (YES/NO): NO